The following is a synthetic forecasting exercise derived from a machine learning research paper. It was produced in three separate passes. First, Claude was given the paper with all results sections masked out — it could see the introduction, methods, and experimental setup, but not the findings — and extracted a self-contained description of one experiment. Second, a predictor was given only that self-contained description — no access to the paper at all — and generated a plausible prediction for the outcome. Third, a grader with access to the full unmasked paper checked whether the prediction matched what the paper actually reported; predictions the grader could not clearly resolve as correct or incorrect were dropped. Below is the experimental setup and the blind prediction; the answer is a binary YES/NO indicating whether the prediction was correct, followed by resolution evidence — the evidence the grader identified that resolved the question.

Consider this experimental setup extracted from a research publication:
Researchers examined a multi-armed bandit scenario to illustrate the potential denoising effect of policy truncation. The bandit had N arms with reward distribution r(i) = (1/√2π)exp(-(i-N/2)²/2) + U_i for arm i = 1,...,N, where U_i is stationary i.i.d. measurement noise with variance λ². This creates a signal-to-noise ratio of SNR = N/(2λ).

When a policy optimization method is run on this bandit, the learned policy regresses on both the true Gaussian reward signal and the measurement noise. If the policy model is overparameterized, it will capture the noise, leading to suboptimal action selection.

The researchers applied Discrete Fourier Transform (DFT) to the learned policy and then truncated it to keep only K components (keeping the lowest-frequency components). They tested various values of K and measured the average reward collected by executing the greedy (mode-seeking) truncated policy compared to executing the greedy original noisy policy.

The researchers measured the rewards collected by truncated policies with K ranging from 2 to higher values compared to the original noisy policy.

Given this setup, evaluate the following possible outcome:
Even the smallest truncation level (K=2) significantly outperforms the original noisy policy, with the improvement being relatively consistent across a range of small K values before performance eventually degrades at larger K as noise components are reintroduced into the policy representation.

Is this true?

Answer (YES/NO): YES